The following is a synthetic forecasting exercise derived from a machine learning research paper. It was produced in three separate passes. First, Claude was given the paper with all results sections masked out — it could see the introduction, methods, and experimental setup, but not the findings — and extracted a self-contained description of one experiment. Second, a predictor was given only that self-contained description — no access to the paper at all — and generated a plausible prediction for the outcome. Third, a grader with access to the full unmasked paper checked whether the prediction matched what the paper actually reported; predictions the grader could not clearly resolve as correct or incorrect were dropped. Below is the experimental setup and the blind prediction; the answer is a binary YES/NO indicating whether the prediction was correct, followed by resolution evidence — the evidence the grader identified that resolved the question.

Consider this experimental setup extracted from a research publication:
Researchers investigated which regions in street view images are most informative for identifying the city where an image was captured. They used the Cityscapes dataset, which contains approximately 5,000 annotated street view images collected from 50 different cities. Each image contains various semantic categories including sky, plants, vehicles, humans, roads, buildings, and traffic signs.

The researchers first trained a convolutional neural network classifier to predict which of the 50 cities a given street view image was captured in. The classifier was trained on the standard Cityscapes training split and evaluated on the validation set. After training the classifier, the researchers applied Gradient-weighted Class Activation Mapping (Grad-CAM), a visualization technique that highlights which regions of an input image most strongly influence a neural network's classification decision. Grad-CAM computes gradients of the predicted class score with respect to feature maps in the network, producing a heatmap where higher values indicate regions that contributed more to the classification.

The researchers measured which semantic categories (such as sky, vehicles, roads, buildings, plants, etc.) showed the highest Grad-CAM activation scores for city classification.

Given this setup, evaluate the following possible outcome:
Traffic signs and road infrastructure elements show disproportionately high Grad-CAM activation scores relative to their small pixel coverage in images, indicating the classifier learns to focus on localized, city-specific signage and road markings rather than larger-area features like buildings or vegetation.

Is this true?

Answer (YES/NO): NO